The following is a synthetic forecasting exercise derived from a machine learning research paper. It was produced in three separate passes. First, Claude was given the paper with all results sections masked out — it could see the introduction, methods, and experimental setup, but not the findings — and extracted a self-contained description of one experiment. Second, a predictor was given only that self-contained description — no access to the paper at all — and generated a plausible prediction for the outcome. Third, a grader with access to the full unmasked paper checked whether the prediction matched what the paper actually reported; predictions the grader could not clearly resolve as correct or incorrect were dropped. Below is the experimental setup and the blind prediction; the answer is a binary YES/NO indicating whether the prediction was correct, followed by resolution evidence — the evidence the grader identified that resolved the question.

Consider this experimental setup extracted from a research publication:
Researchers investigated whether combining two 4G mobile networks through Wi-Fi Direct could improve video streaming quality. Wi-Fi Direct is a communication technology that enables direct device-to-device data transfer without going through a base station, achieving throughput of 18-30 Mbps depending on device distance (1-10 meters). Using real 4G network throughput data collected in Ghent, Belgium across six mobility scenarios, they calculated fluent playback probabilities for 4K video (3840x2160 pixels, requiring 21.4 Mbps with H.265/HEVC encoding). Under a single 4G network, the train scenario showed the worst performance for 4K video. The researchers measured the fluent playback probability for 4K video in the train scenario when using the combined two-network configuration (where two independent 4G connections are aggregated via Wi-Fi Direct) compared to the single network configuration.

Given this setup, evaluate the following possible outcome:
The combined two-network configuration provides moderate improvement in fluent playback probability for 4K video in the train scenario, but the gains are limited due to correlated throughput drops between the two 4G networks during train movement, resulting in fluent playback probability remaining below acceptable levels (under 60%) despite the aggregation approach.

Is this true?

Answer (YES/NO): NO